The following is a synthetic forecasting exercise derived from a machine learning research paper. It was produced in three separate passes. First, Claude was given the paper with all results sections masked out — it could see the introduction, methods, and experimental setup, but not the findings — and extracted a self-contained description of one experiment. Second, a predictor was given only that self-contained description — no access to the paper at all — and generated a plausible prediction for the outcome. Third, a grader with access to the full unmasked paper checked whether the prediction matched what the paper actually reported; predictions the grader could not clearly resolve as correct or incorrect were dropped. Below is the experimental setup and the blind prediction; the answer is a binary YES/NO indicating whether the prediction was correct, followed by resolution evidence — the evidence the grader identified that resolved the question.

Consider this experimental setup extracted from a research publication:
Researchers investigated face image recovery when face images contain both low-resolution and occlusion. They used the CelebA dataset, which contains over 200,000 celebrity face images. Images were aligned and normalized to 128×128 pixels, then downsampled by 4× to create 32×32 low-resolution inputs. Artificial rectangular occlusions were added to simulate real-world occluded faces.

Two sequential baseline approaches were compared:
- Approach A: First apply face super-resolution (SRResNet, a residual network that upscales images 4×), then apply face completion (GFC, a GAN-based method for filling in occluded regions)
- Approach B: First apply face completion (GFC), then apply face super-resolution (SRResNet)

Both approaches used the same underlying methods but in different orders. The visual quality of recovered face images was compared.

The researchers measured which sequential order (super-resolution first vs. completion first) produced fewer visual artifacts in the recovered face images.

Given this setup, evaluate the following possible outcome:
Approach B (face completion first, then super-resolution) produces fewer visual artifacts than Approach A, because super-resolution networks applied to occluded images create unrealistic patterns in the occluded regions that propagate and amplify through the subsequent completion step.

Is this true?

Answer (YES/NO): YES